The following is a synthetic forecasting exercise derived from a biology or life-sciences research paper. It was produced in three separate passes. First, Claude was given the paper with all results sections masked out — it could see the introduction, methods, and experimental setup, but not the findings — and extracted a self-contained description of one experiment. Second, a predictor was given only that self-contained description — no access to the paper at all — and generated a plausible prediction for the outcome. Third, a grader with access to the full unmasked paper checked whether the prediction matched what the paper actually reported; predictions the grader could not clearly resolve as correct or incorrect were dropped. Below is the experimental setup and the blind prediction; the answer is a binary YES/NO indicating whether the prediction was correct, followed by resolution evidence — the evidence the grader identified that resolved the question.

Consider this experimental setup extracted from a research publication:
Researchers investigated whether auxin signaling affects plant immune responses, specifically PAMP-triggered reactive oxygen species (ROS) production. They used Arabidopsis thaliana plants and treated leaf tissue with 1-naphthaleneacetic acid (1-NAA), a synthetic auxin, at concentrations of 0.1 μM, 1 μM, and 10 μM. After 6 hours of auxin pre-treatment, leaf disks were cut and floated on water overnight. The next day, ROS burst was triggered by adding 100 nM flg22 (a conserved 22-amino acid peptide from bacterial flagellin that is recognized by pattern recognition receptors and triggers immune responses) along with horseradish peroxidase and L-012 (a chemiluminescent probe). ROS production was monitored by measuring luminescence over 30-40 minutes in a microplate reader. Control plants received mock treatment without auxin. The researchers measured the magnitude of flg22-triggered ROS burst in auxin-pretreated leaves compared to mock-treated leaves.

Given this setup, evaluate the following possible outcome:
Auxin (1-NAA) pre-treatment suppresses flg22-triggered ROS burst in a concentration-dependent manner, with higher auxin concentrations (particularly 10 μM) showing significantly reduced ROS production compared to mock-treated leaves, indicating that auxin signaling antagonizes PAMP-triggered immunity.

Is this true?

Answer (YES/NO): NO